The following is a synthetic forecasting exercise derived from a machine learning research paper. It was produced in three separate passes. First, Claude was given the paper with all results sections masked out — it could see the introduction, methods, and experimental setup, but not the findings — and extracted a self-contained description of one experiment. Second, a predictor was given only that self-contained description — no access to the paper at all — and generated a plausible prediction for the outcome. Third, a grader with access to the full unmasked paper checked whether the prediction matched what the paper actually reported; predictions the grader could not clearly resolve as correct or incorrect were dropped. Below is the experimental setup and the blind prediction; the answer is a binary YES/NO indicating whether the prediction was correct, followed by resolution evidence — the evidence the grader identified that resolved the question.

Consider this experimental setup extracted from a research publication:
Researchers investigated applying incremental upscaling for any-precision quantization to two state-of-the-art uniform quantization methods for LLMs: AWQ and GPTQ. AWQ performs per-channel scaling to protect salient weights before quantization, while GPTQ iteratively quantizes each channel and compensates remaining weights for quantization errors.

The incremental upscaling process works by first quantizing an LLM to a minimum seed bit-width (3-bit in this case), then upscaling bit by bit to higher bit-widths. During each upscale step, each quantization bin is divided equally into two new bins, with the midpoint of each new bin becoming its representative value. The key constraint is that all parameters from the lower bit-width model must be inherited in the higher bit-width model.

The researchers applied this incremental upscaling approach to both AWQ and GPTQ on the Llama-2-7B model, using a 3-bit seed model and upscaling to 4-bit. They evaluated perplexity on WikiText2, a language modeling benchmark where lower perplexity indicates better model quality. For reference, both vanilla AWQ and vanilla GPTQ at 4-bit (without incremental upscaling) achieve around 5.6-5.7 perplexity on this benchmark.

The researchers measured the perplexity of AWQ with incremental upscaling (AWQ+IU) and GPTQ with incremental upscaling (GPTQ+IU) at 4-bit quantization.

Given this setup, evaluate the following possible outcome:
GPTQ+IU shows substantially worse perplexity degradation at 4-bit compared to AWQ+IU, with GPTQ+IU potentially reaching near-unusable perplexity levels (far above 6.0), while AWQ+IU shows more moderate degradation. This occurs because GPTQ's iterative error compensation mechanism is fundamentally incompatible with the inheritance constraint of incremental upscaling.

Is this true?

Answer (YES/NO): NO